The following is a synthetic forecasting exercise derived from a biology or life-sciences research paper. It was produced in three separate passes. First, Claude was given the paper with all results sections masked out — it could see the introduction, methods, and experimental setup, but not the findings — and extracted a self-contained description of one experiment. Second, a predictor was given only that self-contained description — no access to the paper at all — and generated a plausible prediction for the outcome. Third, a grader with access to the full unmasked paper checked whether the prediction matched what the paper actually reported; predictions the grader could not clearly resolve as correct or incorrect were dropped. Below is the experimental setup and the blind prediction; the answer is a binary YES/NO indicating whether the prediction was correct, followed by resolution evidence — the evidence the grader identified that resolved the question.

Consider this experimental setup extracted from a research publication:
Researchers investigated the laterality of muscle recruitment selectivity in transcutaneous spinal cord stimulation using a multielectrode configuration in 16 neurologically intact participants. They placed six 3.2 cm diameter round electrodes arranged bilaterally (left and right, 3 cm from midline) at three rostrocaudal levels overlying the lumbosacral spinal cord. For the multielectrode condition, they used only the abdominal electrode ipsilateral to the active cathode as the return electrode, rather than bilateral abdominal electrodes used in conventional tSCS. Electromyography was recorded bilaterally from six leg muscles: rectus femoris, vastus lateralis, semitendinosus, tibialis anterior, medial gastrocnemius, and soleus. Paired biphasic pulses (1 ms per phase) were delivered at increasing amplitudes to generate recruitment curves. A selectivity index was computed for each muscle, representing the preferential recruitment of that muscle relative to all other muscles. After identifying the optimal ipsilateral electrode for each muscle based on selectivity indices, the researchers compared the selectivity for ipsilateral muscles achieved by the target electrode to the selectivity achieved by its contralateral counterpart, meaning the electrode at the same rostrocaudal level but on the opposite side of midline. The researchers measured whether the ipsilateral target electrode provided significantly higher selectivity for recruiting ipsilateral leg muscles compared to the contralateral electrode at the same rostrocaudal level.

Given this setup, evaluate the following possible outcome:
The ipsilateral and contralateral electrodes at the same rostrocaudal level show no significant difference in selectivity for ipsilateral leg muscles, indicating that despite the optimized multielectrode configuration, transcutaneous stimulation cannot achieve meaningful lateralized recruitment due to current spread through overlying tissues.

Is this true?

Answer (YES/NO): NO